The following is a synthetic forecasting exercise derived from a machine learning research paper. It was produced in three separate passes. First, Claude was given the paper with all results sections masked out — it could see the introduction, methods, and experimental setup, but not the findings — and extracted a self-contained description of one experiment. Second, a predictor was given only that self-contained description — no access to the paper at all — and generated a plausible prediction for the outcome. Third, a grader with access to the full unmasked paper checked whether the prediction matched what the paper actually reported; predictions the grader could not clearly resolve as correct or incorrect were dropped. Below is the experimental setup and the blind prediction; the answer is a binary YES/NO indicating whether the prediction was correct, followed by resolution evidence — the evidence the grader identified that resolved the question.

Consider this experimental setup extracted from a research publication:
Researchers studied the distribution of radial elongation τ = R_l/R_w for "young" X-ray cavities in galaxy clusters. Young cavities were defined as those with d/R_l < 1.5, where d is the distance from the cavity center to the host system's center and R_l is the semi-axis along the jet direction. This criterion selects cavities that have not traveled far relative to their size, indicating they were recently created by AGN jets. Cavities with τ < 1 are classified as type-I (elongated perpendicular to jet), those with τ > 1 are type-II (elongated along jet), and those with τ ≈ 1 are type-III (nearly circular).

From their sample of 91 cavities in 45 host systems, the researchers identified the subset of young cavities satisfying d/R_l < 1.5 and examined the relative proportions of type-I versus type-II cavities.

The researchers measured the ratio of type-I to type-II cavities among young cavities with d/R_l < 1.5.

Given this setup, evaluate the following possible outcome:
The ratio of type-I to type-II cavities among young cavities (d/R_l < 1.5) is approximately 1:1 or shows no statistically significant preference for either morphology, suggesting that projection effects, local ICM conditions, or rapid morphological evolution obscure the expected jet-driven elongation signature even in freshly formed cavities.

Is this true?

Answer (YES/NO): NO